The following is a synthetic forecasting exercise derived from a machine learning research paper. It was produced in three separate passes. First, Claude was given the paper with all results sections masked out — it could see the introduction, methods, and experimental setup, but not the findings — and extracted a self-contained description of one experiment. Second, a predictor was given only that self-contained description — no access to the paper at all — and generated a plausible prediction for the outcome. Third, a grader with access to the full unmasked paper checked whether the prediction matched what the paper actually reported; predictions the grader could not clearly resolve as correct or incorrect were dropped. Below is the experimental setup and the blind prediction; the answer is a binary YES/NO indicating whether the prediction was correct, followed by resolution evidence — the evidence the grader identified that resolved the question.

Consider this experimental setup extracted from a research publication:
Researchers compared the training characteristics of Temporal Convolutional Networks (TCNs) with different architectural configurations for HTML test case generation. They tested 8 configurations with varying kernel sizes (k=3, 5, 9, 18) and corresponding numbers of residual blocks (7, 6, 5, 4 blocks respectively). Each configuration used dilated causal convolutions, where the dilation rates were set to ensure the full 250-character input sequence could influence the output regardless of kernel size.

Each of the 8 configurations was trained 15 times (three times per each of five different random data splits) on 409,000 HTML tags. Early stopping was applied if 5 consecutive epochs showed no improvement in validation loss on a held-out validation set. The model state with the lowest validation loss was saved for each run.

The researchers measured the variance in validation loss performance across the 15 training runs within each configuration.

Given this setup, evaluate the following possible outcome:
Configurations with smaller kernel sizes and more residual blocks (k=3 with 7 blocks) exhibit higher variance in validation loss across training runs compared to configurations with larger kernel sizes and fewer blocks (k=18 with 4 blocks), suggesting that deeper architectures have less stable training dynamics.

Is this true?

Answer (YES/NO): NO